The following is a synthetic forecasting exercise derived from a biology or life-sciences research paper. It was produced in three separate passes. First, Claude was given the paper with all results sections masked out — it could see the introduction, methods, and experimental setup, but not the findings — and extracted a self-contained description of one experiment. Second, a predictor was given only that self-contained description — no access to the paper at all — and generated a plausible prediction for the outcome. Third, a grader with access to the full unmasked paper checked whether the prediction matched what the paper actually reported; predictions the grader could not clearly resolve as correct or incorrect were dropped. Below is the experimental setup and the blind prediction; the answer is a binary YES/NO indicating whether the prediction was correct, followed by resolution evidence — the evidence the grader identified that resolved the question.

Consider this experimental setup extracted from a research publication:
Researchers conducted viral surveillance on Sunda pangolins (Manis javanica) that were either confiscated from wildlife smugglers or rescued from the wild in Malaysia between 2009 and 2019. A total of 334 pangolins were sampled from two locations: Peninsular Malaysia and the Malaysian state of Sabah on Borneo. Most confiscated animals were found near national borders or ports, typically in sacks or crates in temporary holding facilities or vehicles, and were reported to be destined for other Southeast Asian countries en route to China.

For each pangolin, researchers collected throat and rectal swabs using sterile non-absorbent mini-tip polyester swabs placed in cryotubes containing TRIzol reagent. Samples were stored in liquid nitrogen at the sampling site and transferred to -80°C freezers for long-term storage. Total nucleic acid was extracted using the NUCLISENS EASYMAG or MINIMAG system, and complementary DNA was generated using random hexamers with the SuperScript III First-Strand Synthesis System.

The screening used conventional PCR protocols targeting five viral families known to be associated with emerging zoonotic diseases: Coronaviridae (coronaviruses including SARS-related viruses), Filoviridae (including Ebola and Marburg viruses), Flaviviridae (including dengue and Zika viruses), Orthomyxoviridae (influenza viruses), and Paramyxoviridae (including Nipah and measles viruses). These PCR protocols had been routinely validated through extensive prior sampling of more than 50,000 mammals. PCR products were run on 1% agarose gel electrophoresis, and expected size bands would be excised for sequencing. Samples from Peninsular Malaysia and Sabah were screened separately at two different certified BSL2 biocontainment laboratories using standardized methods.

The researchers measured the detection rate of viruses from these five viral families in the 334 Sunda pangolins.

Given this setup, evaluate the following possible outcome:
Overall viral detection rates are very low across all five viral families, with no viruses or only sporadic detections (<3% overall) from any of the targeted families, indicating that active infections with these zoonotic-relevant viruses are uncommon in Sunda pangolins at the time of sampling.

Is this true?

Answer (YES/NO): YES